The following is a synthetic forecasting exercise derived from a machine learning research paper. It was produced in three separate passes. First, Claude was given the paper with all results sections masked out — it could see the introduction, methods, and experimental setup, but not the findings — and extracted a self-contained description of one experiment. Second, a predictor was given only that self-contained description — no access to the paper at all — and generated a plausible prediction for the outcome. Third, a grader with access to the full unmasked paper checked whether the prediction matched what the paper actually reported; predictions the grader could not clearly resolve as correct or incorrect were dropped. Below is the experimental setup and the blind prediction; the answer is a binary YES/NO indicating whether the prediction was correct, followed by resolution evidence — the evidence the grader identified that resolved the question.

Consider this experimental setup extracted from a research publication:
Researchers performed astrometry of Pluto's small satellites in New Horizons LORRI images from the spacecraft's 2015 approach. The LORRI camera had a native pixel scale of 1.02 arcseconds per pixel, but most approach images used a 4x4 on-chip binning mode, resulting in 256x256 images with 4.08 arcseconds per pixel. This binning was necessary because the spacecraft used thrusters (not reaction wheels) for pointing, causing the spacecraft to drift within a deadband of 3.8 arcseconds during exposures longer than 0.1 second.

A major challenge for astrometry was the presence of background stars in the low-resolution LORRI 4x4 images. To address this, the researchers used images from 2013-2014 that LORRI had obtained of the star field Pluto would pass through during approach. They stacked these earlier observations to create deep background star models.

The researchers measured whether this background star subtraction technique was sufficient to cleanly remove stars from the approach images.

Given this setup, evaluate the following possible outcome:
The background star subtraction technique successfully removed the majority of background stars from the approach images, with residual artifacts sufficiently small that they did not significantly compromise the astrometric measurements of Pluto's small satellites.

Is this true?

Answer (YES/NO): YES